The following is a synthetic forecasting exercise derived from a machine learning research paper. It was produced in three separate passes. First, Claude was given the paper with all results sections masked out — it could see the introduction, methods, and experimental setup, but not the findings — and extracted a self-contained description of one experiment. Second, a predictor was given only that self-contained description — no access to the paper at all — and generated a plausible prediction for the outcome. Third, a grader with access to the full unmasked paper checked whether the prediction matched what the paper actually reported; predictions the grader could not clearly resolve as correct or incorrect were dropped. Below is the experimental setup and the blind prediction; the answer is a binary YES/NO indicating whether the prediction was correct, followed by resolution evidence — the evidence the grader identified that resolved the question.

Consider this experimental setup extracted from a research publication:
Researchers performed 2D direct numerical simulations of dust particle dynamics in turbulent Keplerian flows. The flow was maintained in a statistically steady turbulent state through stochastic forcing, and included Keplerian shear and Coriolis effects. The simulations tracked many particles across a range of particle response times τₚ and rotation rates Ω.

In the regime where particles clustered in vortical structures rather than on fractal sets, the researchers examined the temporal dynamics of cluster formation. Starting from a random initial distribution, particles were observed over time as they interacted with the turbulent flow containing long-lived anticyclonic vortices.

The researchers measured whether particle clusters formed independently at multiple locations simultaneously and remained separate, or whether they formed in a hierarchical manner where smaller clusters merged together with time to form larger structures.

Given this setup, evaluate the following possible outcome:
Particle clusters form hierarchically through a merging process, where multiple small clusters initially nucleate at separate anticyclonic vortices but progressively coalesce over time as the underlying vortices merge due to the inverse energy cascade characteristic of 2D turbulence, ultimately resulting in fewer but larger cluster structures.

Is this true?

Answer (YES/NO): NO